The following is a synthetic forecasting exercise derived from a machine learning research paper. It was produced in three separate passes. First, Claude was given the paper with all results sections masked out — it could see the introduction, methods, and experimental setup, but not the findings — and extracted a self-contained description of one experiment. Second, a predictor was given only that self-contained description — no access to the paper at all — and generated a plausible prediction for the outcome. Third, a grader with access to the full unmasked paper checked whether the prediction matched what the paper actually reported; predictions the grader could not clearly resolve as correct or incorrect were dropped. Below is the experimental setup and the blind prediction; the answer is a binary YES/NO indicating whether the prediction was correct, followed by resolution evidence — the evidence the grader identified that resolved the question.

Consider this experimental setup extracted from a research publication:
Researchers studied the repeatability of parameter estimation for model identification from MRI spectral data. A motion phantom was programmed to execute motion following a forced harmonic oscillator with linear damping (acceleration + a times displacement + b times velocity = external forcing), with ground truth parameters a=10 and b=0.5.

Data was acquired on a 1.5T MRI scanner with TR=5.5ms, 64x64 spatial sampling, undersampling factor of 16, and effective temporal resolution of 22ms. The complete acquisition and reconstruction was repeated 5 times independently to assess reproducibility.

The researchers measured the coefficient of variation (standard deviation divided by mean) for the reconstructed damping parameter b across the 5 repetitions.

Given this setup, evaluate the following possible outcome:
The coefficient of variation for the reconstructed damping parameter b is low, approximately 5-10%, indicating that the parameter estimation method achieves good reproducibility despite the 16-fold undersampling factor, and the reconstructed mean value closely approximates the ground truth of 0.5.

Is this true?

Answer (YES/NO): NO